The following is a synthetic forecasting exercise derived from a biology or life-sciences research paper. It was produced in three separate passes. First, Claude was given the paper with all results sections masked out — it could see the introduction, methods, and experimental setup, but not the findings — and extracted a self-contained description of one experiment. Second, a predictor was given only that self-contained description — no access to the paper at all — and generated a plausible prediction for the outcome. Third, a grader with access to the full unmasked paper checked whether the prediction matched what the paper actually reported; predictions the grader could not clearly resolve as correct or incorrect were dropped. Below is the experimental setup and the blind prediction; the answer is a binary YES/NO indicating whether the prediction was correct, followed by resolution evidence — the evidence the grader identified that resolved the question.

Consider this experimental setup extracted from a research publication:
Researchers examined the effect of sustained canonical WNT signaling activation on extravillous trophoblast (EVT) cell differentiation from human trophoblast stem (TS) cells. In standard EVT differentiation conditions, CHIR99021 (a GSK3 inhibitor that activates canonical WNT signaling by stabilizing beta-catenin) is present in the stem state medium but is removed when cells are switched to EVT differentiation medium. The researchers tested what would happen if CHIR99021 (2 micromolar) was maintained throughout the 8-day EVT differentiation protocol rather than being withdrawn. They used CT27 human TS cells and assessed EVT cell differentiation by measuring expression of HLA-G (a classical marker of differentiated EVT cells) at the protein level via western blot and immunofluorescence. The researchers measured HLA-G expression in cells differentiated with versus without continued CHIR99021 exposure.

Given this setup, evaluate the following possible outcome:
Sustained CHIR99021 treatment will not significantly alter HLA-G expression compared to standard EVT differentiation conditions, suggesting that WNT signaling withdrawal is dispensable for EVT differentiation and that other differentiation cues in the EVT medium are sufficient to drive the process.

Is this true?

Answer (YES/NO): NO